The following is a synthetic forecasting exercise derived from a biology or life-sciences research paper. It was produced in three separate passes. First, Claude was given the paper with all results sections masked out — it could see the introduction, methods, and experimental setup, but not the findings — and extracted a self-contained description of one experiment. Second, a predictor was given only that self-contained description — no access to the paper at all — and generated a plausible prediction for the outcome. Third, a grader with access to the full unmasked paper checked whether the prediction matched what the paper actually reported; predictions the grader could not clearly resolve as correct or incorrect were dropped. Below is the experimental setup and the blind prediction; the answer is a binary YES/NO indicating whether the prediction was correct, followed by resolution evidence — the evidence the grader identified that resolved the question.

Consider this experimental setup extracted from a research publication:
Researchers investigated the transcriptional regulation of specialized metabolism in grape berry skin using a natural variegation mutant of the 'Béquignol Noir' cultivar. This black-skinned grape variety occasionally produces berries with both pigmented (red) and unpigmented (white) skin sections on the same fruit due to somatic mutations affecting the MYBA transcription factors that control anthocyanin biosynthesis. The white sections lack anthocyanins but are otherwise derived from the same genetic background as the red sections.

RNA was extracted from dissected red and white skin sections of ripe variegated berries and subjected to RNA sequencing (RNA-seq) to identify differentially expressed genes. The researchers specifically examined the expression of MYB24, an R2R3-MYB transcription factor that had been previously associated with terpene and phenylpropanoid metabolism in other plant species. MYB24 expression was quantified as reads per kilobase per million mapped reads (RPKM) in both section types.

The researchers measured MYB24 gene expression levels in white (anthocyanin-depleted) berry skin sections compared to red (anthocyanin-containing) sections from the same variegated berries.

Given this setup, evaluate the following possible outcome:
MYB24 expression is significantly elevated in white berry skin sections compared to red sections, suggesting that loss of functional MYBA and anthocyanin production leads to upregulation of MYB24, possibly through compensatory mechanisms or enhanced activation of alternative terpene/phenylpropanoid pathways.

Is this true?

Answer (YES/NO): YES